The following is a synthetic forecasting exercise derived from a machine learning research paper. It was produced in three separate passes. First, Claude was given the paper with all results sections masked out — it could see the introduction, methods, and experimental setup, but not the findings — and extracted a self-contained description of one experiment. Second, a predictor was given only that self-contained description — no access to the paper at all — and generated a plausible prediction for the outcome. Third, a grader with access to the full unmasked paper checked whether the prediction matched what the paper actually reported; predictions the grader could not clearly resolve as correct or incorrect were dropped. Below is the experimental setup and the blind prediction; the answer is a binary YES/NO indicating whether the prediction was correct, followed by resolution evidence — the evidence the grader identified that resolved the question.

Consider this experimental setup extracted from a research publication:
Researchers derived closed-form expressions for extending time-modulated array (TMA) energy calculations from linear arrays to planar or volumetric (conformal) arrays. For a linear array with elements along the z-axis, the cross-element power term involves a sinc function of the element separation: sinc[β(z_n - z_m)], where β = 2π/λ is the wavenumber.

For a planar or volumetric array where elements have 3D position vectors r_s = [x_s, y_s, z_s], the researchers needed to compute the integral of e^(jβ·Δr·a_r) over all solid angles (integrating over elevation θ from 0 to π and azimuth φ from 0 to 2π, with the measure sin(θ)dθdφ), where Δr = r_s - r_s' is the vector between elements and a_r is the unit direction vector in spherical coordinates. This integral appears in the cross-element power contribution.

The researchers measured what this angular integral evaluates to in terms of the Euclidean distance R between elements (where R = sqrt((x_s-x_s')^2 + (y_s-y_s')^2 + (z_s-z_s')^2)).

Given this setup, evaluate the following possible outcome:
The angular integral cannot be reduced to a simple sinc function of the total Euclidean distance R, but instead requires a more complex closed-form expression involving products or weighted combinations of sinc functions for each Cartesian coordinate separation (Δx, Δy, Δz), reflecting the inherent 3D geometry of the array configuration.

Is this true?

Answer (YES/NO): NO